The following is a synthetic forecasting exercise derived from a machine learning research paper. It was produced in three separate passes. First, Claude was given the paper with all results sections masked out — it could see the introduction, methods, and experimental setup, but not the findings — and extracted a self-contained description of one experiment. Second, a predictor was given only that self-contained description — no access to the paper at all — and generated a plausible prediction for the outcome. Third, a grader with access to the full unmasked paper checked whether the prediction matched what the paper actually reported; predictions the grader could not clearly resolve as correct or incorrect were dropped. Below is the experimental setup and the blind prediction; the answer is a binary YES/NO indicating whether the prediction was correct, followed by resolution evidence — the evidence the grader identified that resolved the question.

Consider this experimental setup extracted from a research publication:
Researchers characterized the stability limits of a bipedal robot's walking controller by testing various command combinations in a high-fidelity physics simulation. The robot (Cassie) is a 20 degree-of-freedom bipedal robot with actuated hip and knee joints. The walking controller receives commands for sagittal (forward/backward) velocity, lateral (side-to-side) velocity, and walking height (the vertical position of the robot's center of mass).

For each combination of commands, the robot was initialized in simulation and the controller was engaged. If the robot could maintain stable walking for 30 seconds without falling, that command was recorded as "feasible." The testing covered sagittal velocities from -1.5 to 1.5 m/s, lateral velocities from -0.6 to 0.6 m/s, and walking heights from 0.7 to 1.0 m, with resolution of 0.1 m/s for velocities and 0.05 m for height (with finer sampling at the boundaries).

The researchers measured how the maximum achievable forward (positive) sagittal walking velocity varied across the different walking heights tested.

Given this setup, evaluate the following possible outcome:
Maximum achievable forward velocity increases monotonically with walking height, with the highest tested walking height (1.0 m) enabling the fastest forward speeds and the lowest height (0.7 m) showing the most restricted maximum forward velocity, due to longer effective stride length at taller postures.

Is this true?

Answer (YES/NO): NO